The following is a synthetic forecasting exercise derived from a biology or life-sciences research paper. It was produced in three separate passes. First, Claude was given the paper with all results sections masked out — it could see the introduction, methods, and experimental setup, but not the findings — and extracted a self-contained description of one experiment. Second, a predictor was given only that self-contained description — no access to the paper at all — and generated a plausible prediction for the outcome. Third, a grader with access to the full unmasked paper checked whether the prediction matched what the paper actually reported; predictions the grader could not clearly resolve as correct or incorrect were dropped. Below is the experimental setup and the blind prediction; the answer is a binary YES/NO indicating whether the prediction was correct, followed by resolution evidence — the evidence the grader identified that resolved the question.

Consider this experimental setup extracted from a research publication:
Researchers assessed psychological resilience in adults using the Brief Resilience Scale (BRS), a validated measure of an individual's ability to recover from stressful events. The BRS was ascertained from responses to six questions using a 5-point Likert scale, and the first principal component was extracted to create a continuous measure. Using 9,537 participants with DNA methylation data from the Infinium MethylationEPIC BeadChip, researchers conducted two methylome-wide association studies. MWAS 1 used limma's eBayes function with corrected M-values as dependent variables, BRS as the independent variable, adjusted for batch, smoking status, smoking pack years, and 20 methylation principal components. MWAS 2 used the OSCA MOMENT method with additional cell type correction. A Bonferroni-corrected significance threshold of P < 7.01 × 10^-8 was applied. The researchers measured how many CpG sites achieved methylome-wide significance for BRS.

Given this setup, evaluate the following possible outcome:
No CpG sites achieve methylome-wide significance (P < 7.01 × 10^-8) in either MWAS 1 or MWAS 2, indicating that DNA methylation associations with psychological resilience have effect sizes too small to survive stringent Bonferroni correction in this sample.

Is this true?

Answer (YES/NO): YES